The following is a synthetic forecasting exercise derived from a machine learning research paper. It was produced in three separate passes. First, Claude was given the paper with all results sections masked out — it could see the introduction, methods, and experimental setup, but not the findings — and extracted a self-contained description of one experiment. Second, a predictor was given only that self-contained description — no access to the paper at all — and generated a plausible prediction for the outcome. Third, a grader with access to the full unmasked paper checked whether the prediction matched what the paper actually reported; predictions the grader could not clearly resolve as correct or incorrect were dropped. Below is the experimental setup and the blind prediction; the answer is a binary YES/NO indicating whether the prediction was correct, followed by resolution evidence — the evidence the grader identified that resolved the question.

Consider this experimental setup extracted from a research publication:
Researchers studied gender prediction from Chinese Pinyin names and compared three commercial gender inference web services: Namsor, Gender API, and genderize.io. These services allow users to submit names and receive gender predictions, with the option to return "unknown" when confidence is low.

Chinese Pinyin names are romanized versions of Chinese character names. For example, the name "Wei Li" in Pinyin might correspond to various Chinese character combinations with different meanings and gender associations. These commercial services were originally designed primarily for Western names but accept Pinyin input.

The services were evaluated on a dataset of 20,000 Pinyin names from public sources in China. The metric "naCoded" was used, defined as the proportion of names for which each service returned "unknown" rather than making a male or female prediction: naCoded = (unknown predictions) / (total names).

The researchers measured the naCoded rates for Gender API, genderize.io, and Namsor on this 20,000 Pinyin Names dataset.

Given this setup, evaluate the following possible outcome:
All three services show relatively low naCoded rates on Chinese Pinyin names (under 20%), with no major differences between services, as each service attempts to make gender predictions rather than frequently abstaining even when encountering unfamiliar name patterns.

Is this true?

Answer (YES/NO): NO